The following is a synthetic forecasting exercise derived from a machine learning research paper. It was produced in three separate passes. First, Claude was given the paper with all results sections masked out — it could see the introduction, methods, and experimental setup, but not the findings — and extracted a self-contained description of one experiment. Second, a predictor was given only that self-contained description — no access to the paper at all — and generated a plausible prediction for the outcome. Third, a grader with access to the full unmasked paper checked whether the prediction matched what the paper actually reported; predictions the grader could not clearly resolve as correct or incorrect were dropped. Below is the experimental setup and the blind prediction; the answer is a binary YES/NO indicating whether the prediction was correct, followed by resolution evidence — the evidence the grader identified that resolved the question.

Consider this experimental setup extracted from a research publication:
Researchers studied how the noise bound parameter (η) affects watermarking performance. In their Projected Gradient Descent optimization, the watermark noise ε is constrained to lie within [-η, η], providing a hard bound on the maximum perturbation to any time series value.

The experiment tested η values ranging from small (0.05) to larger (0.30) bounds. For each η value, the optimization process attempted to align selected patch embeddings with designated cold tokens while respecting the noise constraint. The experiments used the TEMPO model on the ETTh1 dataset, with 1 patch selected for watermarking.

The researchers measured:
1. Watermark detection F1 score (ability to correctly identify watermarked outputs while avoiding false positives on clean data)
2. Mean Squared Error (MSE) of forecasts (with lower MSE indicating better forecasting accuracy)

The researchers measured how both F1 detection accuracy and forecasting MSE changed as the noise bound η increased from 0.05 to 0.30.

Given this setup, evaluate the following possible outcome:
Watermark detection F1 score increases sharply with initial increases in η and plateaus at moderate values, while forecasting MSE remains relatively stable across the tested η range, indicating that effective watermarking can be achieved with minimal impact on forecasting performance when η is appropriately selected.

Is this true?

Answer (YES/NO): NO